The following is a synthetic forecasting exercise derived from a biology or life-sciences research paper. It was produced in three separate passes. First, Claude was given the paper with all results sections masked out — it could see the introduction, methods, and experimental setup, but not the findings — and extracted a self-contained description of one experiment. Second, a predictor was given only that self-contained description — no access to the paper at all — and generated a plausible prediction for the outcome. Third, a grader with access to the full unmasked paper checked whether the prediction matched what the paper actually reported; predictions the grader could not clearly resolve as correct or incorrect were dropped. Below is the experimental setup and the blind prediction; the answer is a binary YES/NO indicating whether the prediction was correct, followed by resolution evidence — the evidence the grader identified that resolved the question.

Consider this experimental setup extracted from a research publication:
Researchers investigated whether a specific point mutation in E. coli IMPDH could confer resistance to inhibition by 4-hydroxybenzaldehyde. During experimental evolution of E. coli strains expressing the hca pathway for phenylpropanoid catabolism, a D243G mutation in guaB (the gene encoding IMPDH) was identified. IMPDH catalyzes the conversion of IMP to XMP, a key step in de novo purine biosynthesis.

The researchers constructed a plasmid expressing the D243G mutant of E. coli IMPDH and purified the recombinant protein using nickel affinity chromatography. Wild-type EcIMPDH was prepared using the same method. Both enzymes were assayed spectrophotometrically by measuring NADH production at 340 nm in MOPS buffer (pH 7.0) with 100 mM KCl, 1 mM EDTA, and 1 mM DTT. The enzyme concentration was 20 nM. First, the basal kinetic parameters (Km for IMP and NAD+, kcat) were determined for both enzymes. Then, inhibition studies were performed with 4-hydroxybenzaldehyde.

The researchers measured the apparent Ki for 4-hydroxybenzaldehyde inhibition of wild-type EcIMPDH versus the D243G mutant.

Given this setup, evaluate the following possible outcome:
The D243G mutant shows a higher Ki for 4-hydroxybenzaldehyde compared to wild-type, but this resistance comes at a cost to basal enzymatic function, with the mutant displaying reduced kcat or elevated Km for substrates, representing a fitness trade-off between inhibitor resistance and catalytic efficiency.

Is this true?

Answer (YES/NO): NO